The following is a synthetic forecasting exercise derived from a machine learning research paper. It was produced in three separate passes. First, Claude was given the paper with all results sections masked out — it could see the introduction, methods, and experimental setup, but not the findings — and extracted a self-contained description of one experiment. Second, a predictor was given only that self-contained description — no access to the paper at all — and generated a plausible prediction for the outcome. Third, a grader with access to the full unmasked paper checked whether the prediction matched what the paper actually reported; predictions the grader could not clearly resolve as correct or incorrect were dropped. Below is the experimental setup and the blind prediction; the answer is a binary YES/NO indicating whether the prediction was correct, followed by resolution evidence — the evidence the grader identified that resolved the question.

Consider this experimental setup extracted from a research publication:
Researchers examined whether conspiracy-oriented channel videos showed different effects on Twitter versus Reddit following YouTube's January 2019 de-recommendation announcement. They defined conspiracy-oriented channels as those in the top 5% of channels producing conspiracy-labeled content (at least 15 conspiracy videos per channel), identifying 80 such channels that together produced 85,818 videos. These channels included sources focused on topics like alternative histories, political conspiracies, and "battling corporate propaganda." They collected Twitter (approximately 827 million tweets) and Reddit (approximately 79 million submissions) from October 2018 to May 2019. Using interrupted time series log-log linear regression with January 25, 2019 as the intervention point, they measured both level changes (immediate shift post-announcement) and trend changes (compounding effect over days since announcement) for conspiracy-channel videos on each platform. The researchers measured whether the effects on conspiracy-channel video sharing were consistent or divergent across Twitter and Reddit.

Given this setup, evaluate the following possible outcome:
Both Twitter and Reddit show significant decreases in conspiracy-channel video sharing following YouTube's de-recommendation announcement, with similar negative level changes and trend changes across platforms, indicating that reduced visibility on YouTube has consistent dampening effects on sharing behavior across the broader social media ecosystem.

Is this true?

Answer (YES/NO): NO